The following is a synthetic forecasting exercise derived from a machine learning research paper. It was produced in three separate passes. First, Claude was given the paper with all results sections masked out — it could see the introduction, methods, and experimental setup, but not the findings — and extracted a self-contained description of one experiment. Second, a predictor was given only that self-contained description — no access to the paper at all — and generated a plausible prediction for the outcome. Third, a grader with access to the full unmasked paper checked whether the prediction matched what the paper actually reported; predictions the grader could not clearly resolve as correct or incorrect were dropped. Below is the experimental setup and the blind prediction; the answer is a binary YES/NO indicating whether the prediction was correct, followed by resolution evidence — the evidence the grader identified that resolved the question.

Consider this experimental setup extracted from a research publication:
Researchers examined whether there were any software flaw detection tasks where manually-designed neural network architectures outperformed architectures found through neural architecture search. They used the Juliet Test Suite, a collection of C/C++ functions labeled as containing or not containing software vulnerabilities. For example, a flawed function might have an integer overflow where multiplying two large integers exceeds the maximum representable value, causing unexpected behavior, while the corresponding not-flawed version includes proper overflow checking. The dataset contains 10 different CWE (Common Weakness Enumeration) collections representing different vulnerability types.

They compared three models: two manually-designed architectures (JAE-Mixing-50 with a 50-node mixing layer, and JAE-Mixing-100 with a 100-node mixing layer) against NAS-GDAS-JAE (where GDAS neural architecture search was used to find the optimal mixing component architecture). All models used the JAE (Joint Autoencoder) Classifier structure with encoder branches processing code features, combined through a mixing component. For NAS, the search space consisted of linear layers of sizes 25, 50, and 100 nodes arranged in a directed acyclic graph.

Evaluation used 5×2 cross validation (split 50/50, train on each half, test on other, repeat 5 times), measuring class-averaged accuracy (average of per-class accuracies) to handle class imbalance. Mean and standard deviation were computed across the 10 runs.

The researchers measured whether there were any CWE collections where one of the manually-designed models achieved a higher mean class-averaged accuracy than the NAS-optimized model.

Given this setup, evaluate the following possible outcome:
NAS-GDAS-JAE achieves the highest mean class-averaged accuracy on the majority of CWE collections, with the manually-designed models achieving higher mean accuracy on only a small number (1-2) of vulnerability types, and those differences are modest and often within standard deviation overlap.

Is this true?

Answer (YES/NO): YES